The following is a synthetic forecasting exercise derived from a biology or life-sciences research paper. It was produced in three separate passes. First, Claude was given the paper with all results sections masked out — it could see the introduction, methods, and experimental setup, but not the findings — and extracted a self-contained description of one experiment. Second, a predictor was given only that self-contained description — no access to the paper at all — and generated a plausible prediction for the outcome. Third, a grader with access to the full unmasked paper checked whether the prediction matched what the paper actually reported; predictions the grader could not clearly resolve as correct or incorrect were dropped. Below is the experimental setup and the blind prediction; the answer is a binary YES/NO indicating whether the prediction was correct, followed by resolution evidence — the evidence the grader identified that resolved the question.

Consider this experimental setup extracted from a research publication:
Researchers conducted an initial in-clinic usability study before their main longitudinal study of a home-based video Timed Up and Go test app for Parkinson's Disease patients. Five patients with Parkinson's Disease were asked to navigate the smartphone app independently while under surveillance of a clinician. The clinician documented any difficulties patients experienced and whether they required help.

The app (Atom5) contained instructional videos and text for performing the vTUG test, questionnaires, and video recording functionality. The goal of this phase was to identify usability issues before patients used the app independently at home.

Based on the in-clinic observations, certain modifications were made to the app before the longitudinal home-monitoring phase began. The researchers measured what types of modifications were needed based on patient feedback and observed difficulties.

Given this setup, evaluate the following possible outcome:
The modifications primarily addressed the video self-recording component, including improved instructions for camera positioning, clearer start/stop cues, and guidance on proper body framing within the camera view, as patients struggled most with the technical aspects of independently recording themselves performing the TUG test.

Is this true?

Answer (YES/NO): NO